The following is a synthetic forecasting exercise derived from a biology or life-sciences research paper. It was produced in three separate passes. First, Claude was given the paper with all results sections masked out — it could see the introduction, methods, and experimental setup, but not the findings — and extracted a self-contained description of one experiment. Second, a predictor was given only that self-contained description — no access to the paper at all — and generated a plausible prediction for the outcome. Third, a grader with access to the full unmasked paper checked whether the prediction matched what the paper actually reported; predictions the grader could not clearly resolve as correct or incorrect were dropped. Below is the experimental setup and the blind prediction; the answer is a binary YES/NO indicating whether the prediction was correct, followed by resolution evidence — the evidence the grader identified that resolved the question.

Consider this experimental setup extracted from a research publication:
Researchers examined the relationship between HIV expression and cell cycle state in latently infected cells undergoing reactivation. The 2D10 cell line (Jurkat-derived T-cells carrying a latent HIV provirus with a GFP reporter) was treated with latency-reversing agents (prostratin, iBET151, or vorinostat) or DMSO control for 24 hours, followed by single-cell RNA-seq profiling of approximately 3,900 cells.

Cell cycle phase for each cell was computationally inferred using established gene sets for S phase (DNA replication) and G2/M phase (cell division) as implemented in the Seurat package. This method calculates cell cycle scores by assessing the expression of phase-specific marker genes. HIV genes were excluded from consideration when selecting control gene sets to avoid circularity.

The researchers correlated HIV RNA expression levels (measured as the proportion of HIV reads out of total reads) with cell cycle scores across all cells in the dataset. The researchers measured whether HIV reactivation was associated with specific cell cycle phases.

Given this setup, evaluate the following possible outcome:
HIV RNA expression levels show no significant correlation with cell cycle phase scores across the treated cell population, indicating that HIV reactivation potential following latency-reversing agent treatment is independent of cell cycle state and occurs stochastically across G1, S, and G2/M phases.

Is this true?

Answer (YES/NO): NO